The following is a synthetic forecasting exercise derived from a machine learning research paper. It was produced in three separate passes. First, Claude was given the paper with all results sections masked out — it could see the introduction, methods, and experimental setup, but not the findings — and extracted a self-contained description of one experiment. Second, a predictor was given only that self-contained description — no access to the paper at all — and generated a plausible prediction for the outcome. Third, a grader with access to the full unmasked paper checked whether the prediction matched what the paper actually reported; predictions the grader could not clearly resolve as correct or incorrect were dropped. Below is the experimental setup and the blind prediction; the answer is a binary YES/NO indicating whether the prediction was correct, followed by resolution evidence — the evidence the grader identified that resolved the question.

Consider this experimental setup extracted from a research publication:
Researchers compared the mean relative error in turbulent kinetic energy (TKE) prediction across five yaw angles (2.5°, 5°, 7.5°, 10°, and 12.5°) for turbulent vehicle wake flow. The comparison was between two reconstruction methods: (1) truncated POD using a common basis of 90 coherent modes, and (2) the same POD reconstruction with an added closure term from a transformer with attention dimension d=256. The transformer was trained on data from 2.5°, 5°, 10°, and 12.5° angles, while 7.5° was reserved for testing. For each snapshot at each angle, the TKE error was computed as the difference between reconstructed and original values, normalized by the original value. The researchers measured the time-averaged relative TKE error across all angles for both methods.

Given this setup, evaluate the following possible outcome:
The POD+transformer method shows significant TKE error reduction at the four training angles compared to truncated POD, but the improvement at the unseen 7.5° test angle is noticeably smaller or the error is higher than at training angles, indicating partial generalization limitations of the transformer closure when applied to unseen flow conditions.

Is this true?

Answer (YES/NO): NO